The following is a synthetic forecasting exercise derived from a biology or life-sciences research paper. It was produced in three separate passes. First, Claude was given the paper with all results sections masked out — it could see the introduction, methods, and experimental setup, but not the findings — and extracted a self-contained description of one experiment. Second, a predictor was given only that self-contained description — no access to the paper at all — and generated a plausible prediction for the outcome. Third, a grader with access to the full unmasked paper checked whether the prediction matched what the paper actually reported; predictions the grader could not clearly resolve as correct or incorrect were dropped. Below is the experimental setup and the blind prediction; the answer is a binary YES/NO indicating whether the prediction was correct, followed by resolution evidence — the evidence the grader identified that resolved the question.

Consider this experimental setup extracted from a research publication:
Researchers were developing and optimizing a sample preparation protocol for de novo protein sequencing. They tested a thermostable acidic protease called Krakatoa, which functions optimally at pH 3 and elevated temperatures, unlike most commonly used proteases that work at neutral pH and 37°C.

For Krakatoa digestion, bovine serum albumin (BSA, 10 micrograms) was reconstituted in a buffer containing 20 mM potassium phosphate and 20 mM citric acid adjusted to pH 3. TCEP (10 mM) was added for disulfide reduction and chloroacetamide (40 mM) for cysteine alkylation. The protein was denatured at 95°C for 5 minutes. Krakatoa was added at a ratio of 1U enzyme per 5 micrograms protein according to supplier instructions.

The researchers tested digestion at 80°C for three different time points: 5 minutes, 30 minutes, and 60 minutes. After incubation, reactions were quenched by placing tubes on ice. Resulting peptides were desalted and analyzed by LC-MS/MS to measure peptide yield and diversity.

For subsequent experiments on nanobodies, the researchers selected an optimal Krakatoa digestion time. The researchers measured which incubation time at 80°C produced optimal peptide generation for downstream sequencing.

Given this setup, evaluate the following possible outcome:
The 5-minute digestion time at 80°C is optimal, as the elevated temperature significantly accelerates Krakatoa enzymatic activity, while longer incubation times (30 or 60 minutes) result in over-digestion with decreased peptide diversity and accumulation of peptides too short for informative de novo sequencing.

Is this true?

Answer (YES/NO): NO